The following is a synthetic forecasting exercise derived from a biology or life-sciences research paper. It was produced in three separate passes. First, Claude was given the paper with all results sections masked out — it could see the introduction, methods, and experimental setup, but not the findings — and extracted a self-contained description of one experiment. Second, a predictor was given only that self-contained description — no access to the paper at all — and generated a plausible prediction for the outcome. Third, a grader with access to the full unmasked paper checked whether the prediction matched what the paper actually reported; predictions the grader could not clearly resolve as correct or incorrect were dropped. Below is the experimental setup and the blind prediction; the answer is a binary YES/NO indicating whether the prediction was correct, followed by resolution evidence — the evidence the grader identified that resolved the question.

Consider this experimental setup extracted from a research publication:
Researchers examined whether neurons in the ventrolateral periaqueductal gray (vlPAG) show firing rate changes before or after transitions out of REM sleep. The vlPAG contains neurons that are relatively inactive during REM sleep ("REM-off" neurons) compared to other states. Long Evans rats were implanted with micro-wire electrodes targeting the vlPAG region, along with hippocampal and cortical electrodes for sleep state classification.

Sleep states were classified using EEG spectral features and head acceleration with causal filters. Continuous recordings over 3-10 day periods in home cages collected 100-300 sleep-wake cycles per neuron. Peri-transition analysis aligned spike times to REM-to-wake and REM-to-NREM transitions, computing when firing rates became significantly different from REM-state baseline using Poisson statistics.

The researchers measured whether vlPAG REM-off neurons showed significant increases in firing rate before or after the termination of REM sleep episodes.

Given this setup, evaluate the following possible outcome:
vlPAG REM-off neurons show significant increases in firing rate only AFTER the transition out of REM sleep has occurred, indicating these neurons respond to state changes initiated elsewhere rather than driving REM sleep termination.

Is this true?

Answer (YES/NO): NO